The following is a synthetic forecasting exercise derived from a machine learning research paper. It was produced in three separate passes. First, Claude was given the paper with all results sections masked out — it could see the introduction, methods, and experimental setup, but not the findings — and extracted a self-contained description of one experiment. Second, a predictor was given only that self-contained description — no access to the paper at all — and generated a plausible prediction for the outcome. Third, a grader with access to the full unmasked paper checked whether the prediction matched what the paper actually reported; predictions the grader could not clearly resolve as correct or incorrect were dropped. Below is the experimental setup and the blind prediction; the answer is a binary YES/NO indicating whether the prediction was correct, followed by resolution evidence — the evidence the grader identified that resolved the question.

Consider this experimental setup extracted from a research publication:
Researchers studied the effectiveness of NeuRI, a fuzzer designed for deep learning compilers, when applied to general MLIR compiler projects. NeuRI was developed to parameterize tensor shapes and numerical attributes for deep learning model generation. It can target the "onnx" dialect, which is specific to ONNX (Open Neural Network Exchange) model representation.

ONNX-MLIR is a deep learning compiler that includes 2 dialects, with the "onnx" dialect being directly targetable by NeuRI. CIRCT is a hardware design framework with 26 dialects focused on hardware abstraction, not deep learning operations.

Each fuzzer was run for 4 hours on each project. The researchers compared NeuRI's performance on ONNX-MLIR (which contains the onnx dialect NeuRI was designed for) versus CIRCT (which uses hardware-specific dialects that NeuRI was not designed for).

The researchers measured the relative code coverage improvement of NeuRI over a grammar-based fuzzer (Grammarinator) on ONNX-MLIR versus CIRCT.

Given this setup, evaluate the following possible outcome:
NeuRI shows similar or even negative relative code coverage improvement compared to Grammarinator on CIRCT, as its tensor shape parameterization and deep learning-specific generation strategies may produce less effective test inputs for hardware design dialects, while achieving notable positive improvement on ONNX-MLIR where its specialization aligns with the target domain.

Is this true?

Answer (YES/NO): YES